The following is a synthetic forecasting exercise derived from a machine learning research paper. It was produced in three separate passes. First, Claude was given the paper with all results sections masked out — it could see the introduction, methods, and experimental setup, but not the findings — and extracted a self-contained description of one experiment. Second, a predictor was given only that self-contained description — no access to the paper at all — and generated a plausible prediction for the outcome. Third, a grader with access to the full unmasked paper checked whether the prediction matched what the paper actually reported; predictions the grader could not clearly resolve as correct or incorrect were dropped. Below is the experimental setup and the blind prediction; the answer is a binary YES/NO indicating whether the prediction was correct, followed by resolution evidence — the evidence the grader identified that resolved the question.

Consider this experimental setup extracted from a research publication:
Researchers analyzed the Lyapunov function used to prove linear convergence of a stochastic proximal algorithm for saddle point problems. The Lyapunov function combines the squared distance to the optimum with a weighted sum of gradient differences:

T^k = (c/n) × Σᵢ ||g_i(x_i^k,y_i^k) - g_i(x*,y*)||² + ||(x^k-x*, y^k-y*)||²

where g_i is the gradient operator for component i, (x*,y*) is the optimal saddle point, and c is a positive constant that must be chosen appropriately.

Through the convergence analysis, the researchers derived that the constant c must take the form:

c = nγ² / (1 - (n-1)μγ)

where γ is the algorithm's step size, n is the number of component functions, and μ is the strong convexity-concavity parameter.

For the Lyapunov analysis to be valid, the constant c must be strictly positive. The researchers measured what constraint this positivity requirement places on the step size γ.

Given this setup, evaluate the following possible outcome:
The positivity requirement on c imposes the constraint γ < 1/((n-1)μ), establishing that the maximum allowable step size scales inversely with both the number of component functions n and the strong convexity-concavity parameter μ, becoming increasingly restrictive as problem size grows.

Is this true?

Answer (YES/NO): YES